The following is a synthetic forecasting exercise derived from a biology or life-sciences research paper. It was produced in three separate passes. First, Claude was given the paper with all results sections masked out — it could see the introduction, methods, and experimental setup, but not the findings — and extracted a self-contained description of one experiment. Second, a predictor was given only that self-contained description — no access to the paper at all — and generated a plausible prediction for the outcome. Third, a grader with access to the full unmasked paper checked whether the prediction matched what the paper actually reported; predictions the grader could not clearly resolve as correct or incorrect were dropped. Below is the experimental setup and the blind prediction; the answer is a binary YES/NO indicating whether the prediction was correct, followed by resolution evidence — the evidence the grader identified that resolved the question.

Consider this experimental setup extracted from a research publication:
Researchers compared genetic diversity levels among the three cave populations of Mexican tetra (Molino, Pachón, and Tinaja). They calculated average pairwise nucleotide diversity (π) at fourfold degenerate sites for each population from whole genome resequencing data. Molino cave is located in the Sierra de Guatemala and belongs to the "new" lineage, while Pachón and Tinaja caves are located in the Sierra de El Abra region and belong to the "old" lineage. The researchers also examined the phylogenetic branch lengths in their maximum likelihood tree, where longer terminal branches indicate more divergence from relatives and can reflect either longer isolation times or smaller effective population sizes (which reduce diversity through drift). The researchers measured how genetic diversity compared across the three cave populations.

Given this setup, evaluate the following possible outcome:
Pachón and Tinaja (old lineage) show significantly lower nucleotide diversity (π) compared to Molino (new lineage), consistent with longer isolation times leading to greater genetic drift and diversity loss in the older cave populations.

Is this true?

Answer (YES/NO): NO